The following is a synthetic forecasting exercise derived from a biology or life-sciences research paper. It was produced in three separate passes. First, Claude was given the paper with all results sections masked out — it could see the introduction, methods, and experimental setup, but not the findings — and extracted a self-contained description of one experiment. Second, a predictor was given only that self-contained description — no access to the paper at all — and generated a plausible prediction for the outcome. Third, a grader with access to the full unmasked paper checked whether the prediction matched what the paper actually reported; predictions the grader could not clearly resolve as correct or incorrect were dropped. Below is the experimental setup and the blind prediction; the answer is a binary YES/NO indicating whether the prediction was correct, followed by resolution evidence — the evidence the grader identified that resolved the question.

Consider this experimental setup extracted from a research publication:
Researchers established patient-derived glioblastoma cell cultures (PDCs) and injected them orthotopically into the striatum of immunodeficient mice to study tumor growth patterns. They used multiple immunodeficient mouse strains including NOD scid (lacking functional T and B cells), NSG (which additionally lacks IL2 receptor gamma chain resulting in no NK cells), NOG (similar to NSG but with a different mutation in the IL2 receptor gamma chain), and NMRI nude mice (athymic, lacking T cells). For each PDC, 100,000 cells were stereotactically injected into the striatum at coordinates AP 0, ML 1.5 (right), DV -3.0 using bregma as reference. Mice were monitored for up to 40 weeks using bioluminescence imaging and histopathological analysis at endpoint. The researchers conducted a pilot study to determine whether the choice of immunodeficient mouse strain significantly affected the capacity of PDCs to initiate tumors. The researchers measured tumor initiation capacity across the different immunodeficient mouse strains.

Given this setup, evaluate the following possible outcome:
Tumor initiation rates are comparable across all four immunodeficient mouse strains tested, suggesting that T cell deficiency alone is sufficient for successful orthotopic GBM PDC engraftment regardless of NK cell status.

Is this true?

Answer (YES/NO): YES